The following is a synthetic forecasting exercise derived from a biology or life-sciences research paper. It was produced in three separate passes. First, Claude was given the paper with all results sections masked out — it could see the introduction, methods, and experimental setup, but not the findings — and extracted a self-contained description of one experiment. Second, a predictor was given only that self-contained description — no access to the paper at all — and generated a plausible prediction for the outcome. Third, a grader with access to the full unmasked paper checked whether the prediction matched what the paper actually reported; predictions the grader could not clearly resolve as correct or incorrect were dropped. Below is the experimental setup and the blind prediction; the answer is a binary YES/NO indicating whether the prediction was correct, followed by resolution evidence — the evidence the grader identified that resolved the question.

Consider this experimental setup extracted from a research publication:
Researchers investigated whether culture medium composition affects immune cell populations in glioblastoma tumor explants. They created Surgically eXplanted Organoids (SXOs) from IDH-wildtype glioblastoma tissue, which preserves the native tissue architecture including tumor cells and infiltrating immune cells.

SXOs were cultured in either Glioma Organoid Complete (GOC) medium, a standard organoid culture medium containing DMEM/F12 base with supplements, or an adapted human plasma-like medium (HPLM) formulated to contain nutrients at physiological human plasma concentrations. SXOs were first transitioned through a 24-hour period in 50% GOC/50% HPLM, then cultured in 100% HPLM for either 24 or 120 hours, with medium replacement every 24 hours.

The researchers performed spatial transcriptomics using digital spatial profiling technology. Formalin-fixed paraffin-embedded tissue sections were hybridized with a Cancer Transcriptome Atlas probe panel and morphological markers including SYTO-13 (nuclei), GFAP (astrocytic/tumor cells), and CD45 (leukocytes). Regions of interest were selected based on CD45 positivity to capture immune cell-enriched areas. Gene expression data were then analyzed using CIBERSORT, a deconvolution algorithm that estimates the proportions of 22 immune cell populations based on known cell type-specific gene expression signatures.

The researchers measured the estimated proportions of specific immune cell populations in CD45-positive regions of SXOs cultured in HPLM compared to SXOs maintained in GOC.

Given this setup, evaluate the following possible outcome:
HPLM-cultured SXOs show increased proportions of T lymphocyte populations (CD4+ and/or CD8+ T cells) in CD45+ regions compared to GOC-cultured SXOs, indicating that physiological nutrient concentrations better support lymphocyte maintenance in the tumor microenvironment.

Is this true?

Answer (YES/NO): NO